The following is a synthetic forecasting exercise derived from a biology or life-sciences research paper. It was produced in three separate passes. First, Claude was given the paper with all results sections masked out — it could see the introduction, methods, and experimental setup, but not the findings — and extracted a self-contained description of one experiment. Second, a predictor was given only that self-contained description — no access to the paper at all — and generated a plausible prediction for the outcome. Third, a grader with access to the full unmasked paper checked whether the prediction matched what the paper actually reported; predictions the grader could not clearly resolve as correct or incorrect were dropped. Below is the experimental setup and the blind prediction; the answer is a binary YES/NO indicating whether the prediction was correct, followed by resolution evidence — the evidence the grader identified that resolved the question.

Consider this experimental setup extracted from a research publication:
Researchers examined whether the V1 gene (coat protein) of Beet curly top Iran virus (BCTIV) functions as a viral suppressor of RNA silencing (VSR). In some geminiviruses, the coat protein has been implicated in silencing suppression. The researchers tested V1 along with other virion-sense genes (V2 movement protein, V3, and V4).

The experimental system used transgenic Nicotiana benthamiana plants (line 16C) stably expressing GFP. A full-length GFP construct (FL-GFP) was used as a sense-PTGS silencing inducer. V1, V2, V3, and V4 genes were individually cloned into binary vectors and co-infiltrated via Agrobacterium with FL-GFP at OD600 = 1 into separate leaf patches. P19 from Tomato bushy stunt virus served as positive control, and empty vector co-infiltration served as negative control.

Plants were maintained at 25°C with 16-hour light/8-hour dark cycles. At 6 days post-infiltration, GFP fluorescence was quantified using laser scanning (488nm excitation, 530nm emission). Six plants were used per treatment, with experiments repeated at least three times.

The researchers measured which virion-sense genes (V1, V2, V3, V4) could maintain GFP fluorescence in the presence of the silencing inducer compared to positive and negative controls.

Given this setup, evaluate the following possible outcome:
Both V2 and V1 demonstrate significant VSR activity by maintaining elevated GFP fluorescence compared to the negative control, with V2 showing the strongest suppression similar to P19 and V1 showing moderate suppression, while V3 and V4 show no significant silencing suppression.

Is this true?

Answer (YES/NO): NO